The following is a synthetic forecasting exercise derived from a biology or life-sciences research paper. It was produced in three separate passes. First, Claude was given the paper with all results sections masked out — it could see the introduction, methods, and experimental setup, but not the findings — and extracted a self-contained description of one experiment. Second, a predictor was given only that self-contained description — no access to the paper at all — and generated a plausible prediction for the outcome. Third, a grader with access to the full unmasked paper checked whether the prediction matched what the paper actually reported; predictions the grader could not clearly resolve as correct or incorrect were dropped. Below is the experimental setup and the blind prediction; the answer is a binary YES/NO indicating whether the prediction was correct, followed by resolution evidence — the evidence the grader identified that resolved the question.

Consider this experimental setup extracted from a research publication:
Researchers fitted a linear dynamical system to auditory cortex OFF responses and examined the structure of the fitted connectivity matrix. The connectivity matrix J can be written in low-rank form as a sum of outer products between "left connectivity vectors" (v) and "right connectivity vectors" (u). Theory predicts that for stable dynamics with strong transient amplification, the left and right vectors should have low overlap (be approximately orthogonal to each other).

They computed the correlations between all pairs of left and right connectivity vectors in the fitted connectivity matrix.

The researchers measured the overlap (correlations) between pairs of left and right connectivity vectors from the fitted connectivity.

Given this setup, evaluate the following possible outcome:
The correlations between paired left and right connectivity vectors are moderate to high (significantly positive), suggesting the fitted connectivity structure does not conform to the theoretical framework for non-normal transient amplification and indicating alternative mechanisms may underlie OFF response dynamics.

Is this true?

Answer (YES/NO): NO